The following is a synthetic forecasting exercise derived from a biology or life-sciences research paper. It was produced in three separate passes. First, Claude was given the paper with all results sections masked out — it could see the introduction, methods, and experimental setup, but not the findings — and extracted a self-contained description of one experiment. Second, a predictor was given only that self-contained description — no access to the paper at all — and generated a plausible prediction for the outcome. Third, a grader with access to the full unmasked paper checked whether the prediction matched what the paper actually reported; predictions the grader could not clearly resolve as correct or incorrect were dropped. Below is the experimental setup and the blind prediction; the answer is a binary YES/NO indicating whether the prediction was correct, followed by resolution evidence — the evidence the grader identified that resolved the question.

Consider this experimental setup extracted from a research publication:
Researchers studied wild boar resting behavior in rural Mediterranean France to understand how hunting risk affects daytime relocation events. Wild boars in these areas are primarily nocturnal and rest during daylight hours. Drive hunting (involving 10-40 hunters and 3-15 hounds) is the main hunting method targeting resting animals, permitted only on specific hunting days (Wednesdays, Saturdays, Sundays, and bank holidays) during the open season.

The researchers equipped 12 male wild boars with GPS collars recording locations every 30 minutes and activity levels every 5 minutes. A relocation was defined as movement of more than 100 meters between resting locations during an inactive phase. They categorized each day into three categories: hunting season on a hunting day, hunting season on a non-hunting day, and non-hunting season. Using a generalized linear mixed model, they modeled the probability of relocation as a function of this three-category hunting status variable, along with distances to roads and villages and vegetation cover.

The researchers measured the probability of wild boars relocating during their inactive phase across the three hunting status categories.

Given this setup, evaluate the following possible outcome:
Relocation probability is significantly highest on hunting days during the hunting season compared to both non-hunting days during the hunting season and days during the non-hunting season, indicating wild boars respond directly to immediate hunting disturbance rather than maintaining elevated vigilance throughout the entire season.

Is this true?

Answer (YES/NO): NO